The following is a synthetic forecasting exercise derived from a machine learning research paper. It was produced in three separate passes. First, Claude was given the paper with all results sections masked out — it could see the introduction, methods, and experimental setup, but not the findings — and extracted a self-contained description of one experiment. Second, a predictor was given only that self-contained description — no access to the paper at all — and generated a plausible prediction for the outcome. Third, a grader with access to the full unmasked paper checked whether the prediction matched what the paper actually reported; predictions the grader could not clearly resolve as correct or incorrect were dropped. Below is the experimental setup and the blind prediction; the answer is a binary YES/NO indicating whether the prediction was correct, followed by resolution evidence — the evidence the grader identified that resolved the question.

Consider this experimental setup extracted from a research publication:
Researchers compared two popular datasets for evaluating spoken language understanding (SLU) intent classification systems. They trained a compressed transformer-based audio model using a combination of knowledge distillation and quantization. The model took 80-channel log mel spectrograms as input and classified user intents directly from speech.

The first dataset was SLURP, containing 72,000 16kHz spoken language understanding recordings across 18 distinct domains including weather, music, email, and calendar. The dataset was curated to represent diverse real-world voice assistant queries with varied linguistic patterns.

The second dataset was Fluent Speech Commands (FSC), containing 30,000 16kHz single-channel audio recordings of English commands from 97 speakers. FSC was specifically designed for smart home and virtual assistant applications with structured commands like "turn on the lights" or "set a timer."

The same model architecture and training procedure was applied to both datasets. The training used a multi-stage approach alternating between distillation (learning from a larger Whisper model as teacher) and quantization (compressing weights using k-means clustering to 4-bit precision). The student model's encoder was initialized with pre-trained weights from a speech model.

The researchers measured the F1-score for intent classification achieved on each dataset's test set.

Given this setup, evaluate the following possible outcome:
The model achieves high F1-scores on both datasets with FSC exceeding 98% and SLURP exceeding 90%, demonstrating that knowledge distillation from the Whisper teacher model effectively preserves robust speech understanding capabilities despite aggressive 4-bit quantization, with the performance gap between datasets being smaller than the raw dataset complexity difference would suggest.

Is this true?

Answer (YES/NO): NO